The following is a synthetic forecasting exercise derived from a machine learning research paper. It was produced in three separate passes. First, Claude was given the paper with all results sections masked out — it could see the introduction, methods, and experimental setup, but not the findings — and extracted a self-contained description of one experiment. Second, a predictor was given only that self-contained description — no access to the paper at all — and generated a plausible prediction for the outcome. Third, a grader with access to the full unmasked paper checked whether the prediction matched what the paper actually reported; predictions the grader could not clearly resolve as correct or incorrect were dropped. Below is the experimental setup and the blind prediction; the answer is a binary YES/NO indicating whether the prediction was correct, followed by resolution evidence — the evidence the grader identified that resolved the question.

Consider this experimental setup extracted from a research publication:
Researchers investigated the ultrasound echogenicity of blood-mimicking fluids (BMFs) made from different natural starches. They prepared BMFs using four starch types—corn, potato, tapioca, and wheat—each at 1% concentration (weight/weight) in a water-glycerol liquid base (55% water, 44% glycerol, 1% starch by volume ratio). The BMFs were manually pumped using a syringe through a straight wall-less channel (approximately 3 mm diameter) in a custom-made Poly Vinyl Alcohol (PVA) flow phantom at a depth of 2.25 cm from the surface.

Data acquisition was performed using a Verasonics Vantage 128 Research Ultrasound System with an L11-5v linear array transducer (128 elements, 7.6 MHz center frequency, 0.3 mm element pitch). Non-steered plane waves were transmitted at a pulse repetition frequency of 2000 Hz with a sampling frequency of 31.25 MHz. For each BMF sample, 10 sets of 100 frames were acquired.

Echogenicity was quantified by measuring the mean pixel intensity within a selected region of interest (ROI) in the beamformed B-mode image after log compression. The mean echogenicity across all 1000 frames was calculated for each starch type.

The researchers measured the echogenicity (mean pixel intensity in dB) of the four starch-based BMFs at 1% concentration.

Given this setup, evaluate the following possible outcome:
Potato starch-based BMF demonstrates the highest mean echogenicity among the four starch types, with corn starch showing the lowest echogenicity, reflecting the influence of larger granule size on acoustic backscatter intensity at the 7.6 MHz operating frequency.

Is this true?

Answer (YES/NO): NO